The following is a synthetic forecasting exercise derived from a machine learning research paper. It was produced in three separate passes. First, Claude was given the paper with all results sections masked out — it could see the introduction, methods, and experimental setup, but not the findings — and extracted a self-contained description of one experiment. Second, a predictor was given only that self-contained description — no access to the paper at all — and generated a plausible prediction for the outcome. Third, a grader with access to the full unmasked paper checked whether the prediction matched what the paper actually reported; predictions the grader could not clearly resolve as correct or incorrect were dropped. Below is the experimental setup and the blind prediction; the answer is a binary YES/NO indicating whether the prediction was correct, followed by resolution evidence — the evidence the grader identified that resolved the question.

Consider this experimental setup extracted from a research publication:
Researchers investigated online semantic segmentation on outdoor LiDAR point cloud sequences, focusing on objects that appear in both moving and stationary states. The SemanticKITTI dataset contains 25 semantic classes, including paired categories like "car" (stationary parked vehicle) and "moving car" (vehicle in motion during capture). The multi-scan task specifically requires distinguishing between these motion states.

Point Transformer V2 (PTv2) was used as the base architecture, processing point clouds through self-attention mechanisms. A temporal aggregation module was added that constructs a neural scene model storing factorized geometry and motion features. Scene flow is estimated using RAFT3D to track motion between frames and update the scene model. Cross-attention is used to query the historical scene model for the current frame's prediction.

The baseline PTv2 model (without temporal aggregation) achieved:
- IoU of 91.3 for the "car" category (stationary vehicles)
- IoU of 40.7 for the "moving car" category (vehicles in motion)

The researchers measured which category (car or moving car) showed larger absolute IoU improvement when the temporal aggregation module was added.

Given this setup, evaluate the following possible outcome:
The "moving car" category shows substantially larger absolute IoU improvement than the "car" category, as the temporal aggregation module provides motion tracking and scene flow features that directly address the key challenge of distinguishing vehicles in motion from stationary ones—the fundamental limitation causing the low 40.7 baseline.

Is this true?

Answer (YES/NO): YES